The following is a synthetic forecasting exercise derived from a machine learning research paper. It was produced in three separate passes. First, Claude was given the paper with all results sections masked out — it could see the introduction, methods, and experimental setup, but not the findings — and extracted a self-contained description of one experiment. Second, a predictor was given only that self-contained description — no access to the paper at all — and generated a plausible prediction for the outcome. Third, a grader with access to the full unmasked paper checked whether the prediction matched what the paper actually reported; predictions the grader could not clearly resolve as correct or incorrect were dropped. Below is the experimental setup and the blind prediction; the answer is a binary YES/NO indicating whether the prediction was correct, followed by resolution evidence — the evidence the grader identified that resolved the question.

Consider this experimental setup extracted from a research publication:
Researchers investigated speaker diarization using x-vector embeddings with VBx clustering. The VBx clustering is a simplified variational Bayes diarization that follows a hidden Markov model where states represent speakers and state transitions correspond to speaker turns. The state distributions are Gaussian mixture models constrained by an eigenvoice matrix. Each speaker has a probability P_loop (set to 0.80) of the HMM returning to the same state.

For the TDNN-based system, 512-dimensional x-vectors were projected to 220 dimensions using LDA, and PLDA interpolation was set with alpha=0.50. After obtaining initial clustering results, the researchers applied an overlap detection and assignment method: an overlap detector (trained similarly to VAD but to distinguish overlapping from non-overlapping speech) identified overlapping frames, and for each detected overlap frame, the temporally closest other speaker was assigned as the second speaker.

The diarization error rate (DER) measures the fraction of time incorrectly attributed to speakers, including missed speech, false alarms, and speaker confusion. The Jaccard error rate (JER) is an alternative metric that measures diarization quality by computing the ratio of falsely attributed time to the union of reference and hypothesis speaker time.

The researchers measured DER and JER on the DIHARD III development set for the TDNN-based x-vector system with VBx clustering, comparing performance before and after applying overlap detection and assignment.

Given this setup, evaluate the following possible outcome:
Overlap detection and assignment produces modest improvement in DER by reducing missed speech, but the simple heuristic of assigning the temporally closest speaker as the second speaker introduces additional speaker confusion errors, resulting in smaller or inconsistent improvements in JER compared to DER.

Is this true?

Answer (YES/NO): NO